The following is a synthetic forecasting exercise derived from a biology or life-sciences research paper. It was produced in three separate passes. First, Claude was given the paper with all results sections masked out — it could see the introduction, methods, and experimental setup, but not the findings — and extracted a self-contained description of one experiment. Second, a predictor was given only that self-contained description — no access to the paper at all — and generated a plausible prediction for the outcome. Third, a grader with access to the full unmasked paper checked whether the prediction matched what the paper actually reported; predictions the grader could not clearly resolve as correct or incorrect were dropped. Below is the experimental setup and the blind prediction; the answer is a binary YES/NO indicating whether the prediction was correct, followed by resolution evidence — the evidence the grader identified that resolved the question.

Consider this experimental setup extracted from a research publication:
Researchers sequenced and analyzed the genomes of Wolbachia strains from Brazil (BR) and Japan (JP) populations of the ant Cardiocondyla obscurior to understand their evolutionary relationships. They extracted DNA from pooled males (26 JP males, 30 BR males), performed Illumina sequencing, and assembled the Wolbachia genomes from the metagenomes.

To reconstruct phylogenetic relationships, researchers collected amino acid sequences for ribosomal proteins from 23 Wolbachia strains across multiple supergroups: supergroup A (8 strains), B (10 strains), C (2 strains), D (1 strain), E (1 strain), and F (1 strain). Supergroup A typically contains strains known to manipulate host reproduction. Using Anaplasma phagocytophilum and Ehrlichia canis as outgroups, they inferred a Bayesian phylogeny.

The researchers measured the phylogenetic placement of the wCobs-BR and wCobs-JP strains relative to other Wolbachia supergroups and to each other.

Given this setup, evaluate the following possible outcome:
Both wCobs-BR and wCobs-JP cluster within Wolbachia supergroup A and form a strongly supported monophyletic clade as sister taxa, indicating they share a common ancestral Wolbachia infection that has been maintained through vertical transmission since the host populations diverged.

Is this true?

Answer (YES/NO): NO